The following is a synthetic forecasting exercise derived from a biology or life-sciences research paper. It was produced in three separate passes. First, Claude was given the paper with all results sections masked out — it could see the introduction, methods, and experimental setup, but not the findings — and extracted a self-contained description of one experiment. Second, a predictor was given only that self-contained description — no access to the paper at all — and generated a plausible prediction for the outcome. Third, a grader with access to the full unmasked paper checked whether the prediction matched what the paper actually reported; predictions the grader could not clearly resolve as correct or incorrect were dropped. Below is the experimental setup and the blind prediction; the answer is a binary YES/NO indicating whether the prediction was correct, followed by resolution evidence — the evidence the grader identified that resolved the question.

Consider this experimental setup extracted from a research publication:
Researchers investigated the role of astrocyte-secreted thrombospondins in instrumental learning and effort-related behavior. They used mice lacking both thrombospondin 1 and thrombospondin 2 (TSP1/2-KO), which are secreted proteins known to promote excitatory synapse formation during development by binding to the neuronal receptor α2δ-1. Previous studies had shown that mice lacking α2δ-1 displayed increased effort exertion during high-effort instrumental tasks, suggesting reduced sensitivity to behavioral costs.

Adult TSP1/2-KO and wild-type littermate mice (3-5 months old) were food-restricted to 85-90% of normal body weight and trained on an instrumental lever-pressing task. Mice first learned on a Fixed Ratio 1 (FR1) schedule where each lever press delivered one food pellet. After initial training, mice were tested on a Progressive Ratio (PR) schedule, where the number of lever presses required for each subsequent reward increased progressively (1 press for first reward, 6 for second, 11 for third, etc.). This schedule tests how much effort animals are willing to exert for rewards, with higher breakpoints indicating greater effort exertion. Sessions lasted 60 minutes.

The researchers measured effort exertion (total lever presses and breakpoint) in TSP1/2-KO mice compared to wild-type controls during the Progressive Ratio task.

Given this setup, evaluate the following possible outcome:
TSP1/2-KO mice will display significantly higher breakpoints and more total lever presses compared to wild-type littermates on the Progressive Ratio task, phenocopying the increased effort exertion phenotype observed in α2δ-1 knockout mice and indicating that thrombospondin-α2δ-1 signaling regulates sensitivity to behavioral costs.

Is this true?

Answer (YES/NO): NO